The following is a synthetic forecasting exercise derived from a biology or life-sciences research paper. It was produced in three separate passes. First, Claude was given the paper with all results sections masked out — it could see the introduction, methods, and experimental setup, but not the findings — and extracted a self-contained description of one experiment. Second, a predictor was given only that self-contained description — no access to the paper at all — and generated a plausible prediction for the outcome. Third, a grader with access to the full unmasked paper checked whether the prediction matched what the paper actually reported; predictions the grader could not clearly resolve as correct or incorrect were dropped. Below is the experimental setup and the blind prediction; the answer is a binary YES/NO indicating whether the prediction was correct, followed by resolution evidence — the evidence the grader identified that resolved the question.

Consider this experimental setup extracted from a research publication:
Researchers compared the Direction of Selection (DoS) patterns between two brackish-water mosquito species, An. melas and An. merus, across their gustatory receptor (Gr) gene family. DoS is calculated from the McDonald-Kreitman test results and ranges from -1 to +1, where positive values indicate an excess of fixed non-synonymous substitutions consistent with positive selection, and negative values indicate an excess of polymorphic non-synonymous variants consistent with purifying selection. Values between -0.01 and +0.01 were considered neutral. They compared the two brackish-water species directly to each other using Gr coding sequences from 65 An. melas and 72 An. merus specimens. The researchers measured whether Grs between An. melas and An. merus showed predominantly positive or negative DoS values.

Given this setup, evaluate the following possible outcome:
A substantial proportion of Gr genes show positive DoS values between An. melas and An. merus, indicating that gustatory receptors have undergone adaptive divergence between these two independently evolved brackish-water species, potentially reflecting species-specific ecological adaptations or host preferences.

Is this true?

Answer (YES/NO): NO